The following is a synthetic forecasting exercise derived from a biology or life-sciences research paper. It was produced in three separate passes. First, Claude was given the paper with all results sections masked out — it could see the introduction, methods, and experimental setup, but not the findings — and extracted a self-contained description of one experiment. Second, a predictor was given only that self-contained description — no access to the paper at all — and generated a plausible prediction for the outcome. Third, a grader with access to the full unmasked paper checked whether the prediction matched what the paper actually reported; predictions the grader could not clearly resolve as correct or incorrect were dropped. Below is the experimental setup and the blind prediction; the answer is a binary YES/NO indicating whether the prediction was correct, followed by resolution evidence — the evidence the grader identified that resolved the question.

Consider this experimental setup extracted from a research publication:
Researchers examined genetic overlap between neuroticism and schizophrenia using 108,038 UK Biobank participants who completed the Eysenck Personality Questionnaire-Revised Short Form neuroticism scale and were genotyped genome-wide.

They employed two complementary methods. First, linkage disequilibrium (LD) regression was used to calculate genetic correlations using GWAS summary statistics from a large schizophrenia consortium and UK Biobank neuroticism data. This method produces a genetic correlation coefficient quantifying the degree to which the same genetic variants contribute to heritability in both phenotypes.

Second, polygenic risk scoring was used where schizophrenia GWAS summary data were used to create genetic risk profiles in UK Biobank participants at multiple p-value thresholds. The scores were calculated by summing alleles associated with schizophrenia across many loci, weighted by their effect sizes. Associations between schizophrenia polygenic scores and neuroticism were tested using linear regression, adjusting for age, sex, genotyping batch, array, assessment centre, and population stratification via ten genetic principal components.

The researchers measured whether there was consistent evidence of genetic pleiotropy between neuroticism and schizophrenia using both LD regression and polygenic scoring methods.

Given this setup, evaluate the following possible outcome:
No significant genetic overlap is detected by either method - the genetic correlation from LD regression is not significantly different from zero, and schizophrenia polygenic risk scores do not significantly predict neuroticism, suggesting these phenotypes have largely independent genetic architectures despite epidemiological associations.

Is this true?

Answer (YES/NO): NO